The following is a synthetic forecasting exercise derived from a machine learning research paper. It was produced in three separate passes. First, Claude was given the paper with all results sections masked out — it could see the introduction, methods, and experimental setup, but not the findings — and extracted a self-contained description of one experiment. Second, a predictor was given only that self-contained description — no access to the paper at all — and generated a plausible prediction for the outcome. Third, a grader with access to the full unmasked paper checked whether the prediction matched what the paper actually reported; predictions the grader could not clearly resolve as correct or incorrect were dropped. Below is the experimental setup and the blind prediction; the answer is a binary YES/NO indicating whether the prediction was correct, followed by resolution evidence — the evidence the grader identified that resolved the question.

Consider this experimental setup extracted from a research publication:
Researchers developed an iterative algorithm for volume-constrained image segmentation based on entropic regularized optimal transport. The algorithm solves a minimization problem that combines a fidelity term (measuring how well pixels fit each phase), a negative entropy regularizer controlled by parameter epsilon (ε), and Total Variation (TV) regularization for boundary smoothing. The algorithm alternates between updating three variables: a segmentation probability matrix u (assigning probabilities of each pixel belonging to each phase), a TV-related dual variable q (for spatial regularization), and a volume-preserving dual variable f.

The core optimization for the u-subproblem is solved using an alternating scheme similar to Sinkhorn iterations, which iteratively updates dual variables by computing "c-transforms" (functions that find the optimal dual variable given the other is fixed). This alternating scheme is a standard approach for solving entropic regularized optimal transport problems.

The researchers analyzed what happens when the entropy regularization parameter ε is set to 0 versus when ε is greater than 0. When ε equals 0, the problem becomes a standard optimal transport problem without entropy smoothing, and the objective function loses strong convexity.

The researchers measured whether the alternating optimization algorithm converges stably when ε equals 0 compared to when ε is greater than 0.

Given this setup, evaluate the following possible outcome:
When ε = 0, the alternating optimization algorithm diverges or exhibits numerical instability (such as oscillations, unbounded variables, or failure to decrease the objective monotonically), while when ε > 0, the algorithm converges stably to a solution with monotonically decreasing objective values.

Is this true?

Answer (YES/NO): NO